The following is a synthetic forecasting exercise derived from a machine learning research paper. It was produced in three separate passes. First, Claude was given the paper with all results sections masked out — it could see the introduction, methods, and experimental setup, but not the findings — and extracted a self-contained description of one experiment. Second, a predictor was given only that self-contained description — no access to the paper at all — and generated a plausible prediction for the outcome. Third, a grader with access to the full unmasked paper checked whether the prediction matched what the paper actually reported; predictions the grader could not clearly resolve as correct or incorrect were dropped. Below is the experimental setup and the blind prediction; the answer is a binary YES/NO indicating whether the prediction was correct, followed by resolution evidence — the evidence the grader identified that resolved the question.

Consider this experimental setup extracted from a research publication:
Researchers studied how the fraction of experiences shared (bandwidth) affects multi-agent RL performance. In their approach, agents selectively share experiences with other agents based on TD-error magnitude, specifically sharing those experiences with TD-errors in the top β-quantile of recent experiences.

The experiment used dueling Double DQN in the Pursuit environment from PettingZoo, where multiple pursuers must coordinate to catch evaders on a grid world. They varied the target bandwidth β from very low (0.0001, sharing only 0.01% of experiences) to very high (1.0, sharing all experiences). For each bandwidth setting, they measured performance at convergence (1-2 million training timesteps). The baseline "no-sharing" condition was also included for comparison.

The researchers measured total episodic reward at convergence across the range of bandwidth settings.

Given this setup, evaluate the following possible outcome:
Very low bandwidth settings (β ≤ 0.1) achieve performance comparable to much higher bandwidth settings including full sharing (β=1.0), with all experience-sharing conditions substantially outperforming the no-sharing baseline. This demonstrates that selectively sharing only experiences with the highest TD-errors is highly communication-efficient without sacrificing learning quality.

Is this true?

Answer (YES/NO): NO